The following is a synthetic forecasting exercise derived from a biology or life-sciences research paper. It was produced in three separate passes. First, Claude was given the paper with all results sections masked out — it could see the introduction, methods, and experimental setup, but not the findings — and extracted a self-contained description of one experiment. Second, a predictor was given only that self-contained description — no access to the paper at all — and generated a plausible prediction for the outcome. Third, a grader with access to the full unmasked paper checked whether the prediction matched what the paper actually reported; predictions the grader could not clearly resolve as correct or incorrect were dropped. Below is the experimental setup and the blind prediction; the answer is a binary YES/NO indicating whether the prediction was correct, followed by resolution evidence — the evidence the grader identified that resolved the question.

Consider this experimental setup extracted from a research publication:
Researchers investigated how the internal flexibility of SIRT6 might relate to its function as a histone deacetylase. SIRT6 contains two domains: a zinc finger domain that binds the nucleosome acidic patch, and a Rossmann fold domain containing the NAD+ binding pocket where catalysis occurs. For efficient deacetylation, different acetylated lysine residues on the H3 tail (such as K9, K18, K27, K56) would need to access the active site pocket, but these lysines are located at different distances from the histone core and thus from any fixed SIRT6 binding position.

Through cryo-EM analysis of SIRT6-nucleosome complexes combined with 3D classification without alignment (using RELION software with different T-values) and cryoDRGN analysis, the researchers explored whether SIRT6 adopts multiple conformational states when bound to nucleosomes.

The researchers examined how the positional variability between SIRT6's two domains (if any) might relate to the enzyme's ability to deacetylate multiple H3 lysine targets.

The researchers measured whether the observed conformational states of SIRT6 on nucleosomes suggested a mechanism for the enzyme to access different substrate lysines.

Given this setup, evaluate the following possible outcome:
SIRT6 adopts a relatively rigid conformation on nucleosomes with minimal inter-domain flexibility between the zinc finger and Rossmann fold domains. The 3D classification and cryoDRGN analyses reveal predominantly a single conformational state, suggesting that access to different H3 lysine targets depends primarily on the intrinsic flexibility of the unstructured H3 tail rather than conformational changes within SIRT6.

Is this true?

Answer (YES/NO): NO